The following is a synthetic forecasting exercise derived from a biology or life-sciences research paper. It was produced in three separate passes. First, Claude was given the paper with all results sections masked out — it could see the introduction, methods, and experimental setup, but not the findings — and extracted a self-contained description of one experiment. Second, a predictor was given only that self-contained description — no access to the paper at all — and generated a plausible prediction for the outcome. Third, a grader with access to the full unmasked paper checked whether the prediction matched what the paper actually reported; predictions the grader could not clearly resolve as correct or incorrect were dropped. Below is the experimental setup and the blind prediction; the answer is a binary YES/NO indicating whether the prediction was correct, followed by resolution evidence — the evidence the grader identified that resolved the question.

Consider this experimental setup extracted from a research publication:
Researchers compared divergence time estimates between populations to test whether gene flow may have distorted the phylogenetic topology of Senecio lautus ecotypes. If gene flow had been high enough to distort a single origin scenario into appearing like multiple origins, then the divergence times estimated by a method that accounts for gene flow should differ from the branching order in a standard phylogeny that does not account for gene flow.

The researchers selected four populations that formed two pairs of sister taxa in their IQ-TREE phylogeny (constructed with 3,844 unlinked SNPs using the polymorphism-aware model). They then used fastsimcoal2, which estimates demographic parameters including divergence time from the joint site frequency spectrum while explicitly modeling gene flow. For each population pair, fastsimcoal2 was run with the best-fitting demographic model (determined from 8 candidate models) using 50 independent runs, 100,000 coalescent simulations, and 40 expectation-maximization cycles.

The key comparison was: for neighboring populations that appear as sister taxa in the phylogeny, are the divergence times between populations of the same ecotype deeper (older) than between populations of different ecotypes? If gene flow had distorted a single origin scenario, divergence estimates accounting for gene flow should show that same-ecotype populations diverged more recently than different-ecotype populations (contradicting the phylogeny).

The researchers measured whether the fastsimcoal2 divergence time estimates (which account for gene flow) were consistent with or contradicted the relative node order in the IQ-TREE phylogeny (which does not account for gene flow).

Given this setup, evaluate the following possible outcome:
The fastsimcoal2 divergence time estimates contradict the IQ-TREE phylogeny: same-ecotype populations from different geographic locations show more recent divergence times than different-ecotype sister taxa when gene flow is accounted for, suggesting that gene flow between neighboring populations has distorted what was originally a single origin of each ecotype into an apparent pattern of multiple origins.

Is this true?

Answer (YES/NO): NO